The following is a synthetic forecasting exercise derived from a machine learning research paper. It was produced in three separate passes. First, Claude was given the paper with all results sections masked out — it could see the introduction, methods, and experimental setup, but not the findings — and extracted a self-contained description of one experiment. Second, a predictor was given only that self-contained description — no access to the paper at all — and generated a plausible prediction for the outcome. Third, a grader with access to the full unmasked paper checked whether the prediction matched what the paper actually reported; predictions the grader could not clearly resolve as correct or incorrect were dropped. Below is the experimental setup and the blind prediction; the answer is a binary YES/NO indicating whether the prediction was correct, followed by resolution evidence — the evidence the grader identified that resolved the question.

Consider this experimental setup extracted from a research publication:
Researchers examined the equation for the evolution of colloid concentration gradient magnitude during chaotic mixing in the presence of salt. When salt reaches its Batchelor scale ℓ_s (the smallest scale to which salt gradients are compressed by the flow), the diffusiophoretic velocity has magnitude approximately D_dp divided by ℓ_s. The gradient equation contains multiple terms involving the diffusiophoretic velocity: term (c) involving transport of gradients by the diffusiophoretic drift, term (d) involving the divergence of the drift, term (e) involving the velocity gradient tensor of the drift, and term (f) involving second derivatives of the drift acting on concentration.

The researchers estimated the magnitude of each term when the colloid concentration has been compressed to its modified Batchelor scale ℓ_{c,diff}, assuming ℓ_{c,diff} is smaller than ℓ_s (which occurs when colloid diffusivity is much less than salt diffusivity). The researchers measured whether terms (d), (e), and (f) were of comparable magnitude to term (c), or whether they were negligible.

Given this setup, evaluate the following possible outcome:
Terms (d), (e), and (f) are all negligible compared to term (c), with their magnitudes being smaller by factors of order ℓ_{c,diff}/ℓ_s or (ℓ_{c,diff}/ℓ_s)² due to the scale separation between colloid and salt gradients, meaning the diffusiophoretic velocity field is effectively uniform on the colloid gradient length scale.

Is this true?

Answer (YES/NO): YES